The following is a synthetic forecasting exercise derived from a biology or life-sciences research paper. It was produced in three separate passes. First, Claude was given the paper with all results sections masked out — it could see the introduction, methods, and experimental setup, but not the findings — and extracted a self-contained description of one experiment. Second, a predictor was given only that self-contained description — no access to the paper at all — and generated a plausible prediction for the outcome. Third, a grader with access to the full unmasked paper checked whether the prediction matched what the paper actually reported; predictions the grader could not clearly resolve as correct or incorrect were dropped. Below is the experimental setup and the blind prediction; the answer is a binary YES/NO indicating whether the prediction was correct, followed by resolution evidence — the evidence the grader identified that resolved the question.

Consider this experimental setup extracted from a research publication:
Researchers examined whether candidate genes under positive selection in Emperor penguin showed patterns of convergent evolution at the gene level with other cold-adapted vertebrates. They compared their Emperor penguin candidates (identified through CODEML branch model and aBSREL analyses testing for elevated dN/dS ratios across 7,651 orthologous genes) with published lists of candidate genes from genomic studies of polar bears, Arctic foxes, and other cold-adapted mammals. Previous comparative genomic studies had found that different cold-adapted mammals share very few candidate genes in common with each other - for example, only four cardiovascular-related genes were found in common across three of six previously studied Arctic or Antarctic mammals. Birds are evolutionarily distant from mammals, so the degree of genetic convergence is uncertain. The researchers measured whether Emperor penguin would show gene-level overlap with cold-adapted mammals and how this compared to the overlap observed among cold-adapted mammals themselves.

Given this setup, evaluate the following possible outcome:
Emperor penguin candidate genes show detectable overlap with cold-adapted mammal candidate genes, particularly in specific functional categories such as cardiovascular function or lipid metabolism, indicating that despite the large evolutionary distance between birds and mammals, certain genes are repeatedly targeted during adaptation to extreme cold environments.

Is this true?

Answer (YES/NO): NO